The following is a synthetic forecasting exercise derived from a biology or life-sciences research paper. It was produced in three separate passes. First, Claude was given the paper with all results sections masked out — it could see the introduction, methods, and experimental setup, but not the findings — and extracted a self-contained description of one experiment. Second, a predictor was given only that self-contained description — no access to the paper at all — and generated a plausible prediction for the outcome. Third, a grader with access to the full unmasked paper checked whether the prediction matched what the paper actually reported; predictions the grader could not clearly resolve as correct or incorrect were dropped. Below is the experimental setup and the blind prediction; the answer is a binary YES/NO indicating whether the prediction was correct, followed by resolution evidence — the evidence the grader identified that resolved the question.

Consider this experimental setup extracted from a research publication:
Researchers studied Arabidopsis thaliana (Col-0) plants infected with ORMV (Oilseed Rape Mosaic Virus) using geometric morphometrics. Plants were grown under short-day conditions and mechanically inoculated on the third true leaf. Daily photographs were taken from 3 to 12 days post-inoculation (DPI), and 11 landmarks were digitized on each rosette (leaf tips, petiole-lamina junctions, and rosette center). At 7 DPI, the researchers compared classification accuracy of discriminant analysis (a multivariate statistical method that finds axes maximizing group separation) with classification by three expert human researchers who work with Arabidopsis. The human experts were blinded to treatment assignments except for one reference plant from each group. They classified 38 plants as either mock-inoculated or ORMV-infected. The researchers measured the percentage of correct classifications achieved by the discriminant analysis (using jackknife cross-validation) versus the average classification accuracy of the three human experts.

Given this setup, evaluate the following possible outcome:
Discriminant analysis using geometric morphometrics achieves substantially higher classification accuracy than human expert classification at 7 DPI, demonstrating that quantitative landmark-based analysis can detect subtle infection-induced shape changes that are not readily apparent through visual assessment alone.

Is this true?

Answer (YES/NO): YES